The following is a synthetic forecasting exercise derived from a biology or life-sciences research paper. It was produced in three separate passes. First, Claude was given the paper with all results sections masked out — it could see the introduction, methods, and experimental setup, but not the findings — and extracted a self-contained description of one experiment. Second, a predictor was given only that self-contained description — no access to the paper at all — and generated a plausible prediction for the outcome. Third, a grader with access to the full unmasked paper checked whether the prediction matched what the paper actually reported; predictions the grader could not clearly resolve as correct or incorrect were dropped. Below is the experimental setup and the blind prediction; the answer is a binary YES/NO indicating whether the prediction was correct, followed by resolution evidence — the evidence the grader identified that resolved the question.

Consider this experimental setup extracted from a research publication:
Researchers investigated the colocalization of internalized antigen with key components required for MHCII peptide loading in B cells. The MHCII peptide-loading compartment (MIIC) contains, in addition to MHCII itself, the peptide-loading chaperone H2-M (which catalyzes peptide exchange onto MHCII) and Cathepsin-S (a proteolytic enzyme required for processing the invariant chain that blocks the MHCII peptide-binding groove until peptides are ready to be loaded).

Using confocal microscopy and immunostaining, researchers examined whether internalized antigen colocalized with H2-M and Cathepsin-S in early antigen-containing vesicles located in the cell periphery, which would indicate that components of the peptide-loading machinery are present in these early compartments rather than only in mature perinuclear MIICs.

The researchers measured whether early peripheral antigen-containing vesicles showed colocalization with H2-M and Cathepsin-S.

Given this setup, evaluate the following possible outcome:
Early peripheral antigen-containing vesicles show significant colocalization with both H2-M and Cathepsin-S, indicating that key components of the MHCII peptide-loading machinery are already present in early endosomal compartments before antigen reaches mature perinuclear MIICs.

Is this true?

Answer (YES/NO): NO